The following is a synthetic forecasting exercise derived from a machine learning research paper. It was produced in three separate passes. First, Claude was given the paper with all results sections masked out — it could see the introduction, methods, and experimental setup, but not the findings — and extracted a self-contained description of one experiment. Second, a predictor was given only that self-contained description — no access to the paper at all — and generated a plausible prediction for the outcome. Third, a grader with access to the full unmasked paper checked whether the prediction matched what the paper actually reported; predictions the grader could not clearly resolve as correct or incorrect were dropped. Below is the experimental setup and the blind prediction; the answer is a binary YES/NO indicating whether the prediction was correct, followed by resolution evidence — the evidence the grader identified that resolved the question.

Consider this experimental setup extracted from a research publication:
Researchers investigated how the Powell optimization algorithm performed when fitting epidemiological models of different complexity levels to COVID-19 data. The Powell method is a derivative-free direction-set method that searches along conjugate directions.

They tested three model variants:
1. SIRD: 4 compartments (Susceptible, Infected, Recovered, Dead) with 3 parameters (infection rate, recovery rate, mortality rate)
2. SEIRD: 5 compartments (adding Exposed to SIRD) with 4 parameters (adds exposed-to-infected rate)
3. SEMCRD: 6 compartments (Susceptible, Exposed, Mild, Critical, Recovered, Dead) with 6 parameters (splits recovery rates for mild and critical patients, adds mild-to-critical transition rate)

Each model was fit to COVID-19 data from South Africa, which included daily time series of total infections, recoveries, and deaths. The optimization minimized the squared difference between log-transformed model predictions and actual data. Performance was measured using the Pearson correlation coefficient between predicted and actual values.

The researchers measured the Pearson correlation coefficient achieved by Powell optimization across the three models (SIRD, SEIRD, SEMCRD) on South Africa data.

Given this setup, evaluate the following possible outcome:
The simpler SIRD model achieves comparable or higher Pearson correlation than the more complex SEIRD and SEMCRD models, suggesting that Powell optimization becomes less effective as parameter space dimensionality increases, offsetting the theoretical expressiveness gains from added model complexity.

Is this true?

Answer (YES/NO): NO